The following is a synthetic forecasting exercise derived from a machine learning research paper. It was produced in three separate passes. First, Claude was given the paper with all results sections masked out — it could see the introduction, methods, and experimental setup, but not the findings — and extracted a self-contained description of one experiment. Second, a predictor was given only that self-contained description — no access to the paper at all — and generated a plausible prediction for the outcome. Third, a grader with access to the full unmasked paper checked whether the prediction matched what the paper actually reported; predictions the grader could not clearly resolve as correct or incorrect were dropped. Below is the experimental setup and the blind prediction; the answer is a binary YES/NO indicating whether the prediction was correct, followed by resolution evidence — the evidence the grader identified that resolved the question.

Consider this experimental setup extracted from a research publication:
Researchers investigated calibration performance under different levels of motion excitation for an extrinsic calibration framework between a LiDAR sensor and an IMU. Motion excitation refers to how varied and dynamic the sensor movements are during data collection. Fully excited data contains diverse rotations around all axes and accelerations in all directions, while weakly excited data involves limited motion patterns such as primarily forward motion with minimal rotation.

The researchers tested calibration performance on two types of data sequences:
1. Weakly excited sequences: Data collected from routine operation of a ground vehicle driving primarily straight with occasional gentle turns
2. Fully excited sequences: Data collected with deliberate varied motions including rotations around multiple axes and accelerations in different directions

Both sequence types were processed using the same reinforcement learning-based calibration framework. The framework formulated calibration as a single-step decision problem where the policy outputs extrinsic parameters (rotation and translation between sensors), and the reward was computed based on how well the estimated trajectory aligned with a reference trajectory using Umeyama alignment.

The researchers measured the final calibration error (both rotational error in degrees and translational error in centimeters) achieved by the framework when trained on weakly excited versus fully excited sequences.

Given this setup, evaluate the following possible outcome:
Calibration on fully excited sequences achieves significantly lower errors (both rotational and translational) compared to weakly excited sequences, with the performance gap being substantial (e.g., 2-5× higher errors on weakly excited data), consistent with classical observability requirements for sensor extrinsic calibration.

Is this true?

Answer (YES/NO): NO